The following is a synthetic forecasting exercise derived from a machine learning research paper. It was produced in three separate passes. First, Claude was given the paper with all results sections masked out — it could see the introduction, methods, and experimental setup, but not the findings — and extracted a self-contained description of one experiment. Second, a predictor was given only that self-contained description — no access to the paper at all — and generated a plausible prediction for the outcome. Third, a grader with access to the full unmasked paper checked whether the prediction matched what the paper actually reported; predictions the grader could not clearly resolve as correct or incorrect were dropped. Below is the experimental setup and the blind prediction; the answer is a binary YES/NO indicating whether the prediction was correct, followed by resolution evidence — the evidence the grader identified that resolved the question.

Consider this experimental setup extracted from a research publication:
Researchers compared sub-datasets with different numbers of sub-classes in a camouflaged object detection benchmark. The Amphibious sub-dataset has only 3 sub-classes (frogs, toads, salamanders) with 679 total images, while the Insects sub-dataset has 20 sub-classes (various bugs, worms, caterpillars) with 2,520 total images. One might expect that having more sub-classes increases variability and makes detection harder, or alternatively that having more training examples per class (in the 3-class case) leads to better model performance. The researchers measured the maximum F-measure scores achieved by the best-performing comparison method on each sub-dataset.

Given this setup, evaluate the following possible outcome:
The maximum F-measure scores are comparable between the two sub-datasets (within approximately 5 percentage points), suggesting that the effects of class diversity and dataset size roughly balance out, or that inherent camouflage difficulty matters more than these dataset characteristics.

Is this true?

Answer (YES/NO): NO